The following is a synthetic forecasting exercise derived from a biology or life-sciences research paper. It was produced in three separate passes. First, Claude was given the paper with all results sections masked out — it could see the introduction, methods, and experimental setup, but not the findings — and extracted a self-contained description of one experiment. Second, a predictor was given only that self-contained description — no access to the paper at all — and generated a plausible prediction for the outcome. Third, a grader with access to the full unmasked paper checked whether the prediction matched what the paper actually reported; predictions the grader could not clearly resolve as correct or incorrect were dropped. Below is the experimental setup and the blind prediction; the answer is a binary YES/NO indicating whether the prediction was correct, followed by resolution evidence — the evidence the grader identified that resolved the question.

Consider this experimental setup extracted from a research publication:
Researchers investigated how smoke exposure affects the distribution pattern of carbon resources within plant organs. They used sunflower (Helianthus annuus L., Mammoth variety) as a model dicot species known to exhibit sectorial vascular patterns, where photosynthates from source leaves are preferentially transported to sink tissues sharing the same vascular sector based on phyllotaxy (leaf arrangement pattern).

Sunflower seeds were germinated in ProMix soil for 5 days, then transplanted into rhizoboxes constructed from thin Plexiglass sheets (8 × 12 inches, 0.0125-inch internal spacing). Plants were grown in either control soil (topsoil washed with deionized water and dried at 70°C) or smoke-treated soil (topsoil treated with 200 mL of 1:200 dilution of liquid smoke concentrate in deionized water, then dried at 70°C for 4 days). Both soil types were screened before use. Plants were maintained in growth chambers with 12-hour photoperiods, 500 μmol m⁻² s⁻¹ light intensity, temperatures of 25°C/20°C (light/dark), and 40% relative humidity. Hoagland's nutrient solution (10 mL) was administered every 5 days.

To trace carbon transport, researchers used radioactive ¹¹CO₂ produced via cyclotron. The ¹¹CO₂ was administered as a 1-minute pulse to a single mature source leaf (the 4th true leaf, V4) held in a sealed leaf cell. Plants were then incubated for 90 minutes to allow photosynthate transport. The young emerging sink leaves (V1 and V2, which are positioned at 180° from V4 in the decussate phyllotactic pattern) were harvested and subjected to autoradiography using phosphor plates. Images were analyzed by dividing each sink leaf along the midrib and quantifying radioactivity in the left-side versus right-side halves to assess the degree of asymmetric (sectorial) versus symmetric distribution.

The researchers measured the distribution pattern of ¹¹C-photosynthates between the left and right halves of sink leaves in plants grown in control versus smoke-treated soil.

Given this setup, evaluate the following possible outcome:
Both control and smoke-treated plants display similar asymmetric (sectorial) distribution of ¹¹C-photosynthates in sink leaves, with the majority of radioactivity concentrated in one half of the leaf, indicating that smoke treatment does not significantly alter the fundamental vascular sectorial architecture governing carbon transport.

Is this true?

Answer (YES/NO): NO